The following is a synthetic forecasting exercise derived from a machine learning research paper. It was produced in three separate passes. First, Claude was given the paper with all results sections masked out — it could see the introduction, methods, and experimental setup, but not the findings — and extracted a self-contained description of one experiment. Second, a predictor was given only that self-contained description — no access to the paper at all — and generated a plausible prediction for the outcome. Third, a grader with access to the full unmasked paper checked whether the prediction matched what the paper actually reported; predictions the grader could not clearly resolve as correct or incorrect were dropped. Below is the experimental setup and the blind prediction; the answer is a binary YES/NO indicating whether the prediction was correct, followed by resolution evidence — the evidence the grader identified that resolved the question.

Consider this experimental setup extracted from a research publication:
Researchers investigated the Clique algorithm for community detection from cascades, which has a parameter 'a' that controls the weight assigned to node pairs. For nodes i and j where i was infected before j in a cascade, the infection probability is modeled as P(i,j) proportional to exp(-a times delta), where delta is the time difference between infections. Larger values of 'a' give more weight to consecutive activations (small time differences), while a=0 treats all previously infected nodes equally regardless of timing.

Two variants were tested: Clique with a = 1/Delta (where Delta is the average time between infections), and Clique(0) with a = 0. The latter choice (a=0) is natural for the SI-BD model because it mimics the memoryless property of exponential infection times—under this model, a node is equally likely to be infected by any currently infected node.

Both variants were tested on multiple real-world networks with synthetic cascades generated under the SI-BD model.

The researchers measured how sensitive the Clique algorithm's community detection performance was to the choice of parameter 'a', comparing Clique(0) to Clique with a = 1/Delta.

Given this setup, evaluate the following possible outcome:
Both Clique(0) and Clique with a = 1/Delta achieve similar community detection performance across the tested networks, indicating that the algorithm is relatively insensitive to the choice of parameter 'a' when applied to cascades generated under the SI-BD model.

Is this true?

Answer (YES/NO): YES